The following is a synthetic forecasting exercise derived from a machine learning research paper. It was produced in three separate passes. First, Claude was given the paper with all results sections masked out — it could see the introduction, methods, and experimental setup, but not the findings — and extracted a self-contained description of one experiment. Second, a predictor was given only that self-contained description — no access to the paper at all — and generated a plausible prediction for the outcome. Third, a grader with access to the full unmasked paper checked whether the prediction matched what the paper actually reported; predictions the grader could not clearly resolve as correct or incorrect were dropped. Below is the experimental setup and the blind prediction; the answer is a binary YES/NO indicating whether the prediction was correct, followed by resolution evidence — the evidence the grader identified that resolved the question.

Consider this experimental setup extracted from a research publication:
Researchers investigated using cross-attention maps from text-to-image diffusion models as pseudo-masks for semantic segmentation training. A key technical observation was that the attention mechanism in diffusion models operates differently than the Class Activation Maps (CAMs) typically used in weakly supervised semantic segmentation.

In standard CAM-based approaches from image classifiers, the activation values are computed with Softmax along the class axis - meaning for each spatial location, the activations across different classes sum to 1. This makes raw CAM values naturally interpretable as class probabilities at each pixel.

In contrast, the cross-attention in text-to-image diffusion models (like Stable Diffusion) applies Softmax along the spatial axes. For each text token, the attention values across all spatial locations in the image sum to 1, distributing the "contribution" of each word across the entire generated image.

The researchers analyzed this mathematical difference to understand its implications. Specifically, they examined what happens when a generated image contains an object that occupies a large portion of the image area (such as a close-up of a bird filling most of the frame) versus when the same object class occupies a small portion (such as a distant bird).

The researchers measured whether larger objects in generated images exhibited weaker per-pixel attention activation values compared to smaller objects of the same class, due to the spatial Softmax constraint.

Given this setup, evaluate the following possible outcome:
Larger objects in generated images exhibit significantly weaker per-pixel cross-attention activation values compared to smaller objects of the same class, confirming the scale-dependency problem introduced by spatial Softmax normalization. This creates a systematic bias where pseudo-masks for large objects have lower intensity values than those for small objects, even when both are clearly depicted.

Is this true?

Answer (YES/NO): YES